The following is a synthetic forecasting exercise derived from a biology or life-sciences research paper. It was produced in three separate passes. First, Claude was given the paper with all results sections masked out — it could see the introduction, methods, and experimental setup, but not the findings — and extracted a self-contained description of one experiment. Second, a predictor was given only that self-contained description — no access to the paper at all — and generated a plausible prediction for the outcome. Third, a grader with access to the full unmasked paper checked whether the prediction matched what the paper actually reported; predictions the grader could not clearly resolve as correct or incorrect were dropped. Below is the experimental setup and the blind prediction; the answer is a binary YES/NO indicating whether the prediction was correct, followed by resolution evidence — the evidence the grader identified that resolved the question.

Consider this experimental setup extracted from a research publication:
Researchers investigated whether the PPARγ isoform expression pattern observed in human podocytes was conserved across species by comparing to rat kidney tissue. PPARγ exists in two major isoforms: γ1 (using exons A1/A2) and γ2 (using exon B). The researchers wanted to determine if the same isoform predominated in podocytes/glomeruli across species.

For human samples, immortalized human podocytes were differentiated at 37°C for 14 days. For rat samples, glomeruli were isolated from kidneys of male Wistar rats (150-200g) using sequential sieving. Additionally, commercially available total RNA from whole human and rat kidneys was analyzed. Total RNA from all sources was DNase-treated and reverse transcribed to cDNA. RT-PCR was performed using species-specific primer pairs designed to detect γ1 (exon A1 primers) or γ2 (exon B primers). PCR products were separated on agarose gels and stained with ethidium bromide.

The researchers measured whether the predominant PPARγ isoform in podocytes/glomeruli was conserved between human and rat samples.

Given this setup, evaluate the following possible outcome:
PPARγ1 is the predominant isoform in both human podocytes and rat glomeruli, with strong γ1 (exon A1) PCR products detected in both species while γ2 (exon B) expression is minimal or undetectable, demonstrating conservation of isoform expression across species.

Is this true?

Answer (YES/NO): YES